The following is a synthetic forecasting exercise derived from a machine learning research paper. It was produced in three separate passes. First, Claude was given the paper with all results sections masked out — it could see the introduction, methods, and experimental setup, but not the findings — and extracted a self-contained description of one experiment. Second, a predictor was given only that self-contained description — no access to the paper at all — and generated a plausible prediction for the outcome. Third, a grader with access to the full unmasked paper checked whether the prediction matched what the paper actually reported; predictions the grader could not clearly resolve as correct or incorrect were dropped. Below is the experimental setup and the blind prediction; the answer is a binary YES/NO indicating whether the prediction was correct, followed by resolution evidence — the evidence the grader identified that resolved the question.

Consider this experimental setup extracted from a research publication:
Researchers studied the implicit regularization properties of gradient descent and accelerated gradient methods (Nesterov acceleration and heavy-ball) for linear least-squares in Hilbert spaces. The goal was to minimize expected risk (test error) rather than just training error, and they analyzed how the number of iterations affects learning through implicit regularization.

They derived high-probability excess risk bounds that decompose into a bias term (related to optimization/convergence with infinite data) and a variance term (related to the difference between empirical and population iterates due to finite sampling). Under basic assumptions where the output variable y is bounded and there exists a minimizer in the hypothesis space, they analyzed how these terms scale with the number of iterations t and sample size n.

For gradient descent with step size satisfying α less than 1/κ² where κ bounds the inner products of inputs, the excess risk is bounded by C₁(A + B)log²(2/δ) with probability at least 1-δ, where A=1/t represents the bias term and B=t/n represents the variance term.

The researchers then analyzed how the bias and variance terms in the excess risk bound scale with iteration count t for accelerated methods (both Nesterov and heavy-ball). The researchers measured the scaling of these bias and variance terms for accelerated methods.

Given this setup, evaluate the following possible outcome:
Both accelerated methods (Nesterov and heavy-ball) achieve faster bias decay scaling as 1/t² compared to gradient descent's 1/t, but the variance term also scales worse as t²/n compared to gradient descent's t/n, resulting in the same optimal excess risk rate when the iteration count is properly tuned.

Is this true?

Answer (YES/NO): YES